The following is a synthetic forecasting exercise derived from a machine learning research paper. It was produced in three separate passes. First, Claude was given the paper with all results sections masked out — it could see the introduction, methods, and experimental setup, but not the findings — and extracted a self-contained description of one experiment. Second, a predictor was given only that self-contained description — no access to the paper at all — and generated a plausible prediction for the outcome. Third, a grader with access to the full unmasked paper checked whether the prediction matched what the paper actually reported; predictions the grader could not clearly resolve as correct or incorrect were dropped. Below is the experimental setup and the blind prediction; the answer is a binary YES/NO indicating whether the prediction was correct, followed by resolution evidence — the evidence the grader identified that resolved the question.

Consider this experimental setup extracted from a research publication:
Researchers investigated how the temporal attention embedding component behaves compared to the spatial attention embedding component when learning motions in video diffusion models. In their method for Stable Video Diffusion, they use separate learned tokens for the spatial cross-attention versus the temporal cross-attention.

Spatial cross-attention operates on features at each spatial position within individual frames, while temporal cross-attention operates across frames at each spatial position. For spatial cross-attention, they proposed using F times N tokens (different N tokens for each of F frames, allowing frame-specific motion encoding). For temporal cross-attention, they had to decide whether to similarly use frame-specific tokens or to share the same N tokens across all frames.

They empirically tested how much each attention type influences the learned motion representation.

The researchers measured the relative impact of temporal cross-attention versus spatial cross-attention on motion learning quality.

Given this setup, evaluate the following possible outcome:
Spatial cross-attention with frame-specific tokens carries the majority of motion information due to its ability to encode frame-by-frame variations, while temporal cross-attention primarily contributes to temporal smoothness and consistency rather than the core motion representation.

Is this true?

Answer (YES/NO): NO